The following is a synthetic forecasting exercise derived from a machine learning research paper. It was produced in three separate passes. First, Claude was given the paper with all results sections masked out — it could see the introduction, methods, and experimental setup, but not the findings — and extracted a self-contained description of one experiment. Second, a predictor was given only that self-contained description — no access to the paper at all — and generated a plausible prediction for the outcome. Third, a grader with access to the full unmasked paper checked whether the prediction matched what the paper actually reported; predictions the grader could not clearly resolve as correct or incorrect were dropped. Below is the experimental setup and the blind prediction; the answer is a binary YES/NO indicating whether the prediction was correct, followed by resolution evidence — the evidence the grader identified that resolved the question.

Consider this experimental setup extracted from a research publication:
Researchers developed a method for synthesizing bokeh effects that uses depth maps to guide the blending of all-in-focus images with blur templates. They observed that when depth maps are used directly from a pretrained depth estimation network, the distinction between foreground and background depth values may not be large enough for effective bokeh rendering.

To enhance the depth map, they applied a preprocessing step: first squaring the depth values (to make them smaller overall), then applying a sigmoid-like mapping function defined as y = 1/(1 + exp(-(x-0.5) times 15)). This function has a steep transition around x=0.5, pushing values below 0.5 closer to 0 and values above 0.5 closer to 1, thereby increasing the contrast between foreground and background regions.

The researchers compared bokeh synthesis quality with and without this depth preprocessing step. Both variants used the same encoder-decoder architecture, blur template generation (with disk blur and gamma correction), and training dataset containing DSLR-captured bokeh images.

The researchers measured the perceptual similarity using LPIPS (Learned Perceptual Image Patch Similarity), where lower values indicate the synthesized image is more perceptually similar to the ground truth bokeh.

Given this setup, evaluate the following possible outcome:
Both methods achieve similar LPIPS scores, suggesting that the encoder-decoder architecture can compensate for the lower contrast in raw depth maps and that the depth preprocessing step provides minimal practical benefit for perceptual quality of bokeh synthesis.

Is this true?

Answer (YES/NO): NO